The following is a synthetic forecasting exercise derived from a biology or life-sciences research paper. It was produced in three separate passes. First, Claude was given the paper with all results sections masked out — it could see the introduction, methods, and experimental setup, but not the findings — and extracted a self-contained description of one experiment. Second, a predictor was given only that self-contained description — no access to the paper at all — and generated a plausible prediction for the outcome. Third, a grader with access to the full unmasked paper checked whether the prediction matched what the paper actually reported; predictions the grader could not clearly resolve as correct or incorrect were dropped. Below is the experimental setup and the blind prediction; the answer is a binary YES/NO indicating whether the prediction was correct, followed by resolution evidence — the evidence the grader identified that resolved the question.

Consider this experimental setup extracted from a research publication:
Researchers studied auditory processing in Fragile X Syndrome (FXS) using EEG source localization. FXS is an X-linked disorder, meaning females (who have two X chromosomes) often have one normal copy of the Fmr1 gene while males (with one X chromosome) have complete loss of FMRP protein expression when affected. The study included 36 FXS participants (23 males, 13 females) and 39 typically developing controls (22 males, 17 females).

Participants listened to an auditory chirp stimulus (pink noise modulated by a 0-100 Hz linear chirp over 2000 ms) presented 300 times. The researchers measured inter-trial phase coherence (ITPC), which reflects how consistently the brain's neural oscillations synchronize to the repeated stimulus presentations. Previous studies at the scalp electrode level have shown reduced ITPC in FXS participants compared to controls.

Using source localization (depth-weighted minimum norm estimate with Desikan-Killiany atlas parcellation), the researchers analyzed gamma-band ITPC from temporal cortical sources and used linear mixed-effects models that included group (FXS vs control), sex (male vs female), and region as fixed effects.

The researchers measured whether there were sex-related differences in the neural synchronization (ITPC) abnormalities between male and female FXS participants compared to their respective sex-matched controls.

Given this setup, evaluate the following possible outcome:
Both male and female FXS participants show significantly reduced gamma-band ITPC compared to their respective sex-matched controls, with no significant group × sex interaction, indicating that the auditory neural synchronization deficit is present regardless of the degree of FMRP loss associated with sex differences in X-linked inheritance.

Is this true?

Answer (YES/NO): NO